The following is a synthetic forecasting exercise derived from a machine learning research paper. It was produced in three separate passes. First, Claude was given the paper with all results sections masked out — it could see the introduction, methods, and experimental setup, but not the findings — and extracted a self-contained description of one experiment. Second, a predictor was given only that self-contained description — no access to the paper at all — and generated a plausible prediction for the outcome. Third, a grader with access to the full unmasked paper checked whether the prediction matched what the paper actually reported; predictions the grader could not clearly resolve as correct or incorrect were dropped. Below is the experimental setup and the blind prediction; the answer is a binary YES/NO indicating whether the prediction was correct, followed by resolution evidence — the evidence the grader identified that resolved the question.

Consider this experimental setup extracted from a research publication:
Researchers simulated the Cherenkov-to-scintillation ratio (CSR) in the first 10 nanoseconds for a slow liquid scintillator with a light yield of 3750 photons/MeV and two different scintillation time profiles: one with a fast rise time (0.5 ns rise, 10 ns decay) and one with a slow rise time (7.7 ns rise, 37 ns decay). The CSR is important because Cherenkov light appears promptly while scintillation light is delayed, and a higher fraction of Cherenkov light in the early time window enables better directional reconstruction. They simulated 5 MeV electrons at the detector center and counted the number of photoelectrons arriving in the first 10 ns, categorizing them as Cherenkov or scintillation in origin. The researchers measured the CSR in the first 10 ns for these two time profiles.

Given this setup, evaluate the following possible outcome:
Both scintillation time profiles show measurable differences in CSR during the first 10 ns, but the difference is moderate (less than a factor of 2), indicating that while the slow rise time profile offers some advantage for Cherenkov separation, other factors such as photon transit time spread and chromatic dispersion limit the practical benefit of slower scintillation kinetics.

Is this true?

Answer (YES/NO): NO